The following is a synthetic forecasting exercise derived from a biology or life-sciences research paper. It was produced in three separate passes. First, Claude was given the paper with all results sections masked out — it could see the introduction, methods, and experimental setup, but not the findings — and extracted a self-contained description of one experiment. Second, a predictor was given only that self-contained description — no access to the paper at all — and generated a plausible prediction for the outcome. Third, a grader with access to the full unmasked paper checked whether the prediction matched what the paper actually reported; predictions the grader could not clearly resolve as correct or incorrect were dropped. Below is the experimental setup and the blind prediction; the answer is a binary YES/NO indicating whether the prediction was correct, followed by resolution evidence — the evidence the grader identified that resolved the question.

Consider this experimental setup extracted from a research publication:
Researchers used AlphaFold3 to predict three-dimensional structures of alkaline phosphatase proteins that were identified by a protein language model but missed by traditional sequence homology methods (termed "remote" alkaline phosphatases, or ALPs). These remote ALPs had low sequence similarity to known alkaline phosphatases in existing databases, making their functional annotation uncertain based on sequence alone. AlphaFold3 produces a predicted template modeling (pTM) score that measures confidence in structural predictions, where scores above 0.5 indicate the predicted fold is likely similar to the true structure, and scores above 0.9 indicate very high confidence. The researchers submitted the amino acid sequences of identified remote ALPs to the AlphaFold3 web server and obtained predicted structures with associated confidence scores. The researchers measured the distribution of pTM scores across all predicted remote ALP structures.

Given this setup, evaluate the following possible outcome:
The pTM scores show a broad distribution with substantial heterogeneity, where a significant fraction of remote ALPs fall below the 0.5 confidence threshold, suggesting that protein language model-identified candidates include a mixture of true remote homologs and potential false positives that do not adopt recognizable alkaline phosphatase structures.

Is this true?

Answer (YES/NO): NO